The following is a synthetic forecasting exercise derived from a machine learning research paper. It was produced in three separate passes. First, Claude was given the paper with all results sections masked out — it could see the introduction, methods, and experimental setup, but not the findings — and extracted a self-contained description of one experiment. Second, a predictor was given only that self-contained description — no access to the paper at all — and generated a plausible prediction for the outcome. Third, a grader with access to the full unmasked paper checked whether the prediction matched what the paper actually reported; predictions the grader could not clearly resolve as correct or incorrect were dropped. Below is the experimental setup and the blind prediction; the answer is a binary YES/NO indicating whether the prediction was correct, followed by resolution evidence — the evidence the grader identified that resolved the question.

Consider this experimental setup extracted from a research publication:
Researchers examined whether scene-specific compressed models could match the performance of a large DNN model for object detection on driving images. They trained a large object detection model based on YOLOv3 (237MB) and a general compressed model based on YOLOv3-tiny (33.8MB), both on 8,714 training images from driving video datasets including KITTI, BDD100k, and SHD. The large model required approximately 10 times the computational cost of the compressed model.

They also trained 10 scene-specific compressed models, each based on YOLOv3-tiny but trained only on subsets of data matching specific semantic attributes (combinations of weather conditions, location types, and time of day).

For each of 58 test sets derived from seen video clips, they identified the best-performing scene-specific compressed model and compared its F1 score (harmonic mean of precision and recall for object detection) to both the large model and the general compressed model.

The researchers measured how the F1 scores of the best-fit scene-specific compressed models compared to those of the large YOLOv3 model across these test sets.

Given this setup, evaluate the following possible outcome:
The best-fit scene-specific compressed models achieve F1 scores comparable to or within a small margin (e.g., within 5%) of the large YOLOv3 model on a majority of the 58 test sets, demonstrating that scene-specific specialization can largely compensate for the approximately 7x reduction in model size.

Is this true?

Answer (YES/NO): YES